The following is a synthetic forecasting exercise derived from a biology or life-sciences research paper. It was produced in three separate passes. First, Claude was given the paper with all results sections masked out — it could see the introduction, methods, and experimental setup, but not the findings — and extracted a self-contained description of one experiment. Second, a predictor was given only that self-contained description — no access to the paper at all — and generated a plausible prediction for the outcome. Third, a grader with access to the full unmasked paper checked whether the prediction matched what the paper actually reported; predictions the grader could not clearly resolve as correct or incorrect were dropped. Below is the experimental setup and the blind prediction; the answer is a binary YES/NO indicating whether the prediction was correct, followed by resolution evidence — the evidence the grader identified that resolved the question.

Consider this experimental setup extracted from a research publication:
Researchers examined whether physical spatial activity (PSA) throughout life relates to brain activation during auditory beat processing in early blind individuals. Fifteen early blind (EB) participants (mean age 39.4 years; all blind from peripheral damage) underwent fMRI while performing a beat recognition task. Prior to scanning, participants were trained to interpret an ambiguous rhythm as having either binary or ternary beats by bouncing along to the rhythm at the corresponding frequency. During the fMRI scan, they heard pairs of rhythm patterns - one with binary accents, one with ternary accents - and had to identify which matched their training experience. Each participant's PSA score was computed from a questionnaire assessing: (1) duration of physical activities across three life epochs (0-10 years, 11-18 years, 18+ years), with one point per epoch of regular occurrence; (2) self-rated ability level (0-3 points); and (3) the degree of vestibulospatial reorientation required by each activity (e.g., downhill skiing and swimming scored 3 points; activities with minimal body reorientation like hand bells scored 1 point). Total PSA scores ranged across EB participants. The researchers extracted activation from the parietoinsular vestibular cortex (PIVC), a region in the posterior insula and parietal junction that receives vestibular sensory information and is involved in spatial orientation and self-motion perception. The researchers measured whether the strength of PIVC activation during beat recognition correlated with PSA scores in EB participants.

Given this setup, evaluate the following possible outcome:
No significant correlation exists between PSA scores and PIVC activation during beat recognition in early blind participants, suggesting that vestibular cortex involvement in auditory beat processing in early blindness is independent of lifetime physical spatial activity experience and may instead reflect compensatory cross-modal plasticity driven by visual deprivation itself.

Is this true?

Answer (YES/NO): NO